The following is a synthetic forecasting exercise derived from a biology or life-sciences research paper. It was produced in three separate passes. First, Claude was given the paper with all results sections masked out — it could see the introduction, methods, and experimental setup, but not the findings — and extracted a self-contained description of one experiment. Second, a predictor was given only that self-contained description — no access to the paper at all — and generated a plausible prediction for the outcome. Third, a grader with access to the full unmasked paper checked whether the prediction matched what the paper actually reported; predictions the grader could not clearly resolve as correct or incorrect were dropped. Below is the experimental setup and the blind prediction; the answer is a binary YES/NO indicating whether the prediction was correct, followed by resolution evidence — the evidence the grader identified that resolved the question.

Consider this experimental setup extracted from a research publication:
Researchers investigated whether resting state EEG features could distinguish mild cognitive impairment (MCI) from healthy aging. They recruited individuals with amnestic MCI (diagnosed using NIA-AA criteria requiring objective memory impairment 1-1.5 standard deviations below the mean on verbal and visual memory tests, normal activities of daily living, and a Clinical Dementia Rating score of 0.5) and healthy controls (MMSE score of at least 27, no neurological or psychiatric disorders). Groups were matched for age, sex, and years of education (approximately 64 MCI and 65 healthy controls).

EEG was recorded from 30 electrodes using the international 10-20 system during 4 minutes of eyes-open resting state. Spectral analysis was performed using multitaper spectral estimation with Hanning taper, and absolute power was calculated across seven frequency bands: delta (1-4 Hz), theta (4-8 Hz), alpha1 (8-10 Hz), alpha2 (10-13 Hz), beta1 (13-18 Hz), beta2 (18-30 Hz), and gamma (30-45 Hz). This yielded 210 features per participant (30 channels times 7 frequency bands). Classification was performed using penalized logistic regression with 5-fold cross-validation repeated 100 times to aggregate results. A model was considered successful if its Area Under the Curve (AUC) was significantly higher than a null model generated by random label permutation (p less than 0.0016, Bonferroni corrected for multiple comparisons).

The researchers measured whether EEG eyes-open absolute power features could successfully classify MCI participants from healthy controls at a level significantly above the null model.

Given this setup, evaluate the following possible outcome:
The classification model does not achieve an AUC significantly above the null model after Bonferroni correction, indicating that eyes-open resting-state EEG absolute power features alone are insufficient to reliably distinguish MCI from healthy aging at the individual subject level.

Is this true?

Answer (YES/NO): NO